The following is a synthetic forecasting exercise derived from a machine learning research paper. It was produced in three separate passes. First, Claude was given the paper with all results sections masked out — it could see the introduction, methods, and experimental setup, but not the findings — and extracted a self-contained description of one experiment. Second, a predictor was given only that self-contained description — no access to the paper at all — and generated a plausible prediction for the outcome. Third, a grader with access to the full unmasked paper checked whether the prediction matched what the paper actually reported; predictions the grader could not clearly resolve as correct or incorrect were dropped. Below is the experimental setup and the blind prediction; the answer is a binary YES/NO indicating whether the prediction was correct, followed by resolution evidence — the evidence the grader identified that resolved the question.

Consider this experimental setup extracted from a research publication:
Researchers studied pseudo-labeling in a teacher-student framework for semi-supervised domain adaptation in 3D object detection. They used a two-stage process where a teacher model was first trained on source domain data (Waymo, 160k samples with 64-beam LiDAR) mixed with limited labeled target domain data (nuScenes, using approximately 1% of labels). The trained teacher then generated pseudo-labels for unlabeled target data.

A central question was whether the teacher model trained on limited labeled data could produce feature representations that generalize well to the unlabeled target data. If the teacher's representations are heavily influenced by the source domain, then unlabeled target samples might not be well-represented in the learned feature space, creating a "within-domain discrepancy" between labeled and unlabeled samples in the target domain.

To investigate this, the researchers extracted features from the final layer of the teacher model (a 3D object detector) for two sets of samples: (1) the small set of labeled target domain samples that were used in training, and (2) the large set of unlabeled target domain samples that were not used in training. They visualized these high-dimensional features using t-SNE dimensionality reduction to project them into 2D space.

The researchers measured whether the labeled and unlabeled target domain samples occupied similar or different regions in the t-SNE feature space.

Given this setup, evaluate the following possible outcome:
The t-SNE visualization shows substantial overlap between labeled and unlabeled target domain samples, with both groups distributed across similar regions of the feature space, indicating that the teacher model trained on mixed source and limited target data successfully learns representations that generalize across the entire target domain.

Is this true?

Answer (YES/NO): NO